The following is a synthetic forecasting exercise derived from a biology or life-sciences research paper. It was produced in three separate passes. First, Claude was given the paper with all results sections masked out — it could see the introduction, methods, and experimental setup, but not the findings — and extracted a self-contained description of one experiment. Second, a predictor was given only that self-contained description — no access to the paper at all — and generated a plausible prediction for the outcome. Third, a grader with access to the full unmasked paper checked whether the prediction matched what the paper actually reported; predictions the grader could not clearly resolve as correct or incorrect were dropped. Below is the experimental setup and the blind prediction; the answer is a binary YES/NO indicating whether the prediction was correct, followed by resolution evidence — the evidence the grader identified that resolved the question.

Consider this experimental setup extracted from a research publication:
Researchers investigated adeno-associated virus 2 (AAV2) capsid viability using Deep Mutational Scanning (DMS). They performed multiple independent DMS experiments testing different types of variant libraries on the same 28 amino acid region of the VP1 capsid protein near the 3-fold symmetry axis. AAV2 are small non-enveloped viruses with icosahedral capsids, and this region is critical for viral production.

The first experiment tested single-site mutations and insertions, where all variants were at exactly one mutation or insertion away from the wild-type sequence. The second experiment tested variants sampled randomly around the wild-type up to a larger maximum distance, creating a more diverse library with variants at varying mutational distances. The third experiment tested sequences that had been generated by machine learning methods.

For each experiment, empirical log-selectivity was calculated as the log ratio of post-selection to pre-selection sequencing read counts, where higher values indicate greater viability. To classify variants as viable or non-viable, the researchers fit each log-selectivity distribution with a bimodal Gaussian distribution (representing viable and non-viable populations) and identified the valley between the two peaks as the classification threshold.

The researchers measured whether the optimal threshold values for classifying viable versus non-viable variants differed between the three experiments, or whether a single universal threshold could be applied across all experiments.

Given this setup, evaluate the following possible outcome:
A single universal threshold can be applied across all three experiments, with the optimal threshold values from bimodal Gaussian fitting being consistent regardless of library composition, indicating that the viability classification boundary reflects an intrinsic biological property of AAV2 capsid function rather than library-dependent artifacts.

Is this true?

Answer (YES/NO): NO